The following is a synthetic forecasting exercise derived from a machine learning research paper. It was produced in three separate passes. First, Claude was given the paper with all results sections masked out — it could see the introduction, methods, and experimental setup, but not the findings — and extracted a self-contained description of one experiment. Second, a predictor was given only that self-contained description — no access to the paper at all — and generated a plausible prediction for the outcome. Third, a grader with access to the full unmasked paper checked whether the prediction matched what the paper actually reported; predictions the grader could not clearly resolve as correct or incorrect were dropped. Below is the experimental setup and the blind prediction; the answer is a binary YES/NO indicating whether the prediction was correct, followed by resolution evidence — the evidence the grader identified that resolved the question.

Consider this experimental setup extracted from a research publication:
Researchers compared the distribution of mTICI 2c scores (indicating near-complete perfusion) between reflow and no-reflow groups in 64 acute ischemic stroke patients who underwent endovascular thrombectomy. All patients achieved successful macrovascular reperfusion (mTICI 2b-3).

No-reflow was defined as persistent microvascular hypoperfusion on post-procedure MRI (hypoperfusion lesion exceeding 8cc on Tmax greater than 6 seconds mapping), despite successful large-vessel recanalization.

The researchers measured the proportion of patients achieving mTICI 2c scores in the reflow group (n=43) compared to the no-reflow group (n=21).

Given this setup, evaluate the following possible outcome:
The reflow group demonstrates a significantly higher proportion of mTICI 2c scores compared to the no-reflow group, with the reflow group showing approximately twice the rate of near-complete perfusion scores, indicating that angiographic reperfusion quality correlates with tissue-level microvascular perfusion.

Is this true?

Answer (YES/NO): NO